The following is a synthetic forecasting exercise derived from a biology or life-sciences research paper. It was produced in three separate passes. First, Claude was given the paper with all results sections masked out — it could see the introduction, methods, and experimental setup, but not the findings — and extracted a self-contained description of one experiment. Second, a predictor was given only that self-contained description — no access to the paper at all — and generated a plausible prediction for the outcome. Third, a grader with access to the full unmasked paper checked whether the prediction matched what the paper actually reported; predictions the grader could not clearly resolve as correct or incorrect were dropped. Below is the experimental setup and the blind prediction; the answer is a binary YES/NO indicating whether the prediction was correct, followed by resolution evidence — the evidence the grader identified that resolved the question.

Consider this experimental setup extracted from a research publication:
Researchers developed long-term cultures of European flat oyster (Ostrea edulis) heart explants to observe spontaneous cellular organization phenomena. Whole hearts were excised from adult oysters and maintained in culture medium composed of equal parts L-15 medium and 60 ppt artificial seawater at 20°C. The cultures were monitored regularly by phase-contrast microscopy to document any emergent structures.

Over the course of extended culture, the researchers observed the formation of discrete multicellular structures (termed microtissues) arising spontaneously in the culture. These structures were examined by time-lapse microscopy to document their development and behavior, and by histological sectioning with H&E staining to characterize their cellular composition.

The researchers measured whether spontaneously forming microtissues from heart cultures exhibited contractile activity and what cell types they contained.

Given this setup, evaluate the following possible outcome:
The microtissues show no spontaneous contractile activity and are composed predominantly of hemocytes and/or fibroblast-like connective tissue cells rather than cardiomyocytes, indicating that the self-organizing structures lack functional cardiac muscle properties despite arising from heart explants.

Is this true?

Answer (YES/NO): NO